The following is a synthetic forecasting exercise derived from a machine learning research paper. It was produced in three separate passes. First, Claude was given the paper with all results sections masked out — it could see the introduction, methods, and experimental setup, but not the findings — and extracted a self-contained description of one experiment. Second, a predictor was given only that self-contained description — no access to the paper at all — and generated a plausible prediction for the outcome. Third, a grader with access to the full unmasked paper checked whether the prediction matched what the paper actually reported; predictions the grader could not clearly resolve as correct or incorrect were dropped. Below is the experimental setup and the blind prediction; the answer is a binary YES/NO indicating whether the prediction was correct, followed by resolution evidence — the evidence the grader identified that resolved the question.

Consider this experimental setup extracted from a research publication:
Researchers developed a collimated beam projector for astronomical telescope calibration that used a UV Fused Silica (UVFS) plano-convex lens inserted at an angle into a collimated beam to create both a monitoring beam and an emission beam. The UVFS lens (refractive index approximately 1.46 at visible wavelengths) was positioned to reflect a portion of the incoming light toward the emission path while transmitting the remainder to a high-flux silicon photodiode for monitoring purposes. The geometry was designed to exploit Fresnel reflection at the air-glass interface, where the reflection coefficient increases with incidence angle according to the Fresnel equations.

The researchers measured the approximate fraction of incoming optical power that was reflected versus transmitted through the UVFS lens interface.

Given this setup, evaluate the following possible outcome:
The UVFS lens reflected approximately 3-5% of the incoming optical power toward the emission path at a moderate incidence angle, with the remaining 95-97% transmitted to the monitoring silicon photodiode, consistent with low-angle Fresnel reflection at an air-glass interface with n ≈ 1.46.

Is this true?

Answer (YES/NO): YES